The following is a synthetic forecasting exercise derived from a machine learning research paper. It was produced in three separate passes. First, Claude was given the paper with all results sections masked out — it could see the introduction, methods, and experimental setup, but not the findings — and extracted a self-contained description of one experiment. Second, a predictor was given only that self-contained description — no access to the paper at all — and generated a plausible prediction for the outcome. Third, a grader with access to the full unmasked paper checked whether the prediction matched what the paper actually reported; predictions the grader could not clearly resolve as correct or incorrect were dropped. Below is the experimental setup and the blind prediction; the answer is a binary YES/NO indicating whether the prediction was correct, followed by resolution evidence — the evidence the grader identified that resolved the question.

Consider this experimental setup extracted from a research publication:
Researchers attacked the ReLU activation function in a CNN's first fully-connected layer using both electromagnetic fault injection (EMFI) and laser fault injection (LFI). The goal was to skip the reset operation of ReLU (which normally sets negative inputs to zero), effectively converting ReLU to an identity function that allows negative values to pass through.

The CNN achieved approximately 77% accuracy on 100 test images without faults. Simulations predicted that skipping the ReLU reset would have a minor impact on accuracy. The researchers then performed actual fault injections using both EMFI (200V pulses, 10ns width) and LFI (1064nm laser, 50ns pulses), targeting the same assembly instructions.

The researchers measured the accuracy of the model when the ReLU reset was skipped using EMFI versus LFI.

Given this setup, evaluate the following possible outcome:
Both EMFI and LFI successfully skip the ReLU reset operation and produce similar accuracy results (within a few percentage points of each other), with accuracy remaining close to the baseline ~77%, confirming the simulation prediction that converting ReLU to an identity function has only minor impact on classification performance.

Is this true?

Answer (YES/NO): NO